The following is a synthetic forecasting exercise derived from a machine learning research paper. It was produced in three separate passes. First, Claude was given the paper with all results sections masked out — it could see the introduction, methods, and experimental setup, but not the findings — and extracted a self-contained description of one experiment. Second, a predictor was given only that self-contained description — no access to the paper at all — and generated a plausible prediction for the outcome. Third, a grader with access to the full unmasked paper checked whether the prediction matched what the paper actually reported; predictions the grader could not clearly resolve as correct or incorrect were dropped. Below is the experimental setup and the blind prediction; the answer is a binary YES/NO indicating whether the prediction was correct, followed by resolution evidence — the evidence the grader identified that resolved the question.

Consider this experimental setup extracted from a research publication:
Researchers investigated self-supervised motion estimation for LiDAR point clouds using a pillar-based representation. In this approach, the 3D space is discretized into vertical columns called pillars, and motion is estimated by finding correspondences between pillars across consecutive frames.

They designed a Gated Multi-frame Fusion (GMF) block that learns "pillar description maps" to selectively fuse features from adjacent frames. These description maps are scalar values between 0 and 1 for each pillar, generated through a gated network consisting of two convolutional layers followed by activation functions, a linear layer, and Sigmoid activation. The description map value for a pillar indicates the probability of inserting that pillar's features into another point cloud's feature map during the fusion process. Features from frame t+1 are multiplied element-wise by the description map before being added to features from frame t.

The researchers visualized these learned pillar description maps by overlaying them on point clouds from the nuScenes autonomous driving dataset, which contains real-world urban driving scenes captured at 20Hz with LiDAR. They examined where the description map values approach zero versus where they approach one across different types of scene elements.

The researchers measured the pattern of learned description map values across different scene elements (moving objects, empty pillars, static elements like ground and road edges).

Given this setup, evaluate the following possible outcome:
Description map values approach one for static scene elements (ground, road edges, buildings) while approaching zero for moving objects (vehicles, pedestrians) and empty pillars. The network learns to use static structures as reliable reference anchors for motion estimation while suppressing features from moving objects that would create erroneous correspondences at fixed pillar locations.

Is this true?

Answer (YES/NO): YES